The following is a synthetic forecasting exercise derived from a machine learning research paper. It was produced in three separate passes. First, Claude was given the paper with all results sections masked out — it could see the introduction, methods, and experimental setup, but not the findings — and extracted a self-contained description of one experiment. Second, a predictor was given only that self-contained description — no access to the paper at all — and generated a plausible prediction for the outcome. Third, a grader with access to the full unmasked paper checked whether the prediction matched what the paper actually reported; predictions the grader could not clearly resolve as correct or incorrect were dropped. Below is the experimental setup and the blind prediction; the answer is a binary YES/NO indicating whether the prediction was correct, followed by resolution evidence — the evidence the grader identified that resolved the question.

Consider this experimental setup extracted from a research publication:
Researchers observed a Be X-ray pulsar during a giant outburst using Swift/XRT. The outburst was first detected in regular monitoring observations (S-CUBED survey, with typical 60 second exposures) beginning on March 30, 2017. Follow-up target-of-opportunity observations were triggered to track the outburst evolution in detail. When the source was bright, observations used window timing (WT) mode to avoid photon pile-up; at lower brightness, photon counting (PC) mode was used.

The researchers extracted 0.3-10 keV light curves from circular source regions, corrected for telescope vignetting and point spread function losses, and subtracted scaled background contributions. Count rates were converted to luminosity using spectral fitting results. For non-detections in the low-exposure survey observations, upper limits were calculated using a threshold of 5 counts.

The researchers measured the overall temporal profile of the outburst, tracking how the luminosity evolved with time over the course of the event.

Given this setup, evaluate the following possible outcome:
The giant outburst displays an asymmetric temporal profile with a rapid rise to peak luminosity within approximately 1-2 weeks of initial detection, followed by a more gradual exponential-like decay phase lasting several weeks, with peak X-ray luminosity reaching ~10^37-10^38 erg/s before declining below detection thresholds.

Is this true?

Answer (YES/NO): YES